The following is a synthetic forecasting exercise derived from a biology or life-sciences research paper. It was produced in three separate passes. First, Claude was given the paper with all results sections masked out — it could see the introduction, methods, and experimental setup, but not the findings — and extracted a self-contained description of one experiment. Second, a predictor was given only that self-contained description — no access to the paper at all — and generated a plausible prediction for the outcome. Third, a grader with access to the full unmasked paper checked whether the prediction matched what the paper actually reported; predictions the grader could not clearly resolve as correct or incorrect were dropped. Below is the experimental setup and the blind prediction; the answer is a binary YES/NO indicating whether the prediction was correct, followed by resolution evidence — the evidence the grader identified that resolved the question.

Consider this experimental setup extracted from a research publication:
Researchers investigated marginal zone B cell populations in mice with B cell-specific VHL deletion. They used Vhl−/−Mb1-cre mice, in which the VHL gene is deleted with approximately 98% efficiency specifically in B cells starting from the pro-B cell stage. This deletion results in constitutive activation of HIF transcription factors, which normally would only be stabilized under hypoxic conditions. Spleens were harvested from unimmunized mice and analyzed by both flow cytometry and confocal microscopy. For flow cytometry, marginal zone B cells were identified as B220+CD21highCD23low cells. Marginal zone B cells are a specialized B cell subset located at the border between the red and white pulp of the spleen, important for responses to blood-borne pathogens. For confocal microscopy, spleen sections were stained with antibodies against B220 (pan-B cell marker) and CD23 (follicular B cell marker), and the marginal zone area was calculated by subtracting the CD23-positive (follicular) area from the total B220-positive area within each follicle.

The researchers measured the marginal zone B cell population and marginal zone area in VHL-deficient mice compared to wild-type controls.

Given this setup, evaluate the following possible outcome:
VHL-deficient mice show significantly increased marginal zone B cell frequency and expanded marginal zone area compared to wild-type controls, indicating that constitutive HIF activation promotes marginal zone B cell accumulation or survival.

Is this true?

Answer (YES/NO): NO